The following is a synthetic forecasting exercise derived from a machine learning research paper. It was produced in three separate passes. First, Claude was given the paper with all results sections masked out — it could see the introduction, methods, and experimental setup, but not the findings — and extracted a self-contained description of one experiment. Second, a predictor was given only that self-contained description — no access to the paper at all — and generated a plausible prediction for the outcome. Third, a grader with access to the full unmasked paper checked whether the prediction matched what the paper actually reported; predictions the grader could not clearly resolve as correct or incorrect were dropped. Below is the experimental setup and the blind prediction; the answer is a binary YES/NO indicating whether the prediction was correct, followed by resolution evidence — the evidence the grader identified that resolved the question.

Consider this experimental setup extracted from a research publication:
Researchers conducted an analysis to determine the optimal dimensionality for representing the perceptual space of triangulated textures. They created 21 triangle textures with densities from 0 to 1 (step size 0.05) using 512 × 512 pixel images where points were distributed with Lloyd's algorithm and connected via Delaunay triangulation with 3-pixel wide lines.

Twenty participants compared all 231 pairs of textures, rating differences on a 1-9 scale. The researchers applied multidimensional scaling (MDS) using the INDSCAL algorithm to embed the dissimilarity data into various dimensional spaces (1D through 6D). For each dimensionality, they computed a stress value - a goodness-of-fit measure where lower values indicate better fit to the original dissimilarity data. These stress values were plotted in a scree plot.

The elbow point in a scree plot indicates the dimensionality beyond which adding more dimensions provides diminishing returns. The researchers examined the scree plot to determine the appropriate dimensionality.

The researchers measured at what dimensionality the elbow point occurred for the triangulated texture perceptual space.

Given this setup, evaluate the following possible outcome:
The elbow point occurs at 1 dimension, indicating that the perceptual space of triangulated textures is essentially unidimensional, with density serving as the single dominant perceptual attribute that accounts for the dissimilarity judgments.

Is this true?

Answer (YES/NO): NO